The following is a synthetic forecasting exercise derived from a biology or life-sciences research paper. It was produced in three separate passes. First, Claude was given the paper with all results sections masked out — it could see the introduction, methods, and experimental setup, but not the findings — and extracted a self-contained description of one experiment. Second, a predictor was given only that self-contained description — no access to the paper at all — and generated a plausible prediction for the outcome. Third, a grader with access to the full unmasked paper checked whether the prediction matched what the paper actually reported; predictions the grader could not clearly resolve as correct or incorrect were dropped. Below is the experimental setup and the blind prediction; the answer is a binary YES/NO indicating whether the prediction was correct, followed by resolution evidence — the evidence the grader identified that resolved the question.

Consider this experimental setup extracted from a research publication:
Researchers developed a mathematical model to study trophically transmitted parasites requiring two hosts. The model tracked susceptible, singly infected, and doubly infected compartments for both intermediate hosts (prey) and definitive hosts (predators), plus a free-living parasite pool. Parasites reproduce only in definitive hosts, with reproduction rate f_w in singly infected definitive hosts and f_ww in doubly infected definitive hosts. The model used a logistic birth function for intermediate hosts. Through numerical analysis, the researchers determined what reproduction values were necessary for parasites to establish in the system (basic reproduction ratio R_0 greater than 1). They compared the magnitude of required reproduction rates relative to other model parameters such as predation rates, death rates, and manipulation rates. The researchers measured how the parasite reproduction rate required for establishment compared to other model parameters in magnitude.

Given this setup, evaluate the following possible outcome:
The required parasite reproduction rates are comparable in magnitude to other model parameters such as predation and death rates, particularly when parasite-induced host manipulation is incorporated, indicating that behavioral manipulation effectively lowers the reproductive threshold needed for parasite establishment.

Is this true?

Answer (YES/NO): NO